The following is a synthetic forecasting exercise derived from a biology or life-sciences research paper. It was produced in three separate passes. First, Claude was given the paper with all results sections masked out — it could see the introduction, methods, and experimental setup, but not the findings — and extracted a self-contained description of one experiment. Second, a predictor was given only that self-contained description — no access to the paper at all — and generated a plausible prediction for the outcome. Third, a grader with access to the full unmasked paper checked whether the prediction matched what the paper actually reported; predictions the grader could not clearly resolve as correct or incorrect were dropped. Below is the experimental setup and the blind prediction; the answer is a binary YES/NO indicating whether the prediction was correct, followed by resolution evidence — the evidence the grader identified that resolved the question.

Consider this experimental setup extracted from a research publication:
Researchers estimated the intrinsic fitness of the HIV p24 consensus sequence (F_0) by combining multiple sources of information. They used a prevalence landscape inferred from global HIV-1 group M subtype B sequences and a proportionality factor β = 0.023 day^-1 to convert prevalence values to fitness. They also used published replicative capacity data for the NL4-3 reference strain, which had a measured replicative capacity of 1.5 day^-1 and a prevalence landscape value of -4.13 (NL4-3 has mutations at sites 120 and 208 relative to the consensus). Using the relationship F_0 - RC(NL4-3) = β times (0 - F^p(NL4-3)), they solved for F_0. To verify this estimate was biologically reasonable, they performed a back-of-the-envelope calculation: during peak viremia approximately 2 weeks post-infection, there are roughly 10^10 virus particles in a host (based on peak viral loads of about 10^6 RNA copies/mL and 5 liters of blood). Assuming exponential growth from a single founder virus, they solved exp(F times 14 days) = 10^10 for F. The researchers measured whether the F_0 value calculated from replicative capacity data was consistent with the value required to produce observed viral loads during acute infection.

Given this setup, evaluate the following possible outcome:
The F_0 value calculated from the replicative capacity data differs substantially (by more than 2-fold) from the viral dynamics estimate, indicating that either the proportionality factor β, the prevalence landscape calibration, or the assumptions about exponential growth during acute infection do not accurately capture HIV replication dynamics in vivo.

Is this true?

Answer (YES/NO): NO